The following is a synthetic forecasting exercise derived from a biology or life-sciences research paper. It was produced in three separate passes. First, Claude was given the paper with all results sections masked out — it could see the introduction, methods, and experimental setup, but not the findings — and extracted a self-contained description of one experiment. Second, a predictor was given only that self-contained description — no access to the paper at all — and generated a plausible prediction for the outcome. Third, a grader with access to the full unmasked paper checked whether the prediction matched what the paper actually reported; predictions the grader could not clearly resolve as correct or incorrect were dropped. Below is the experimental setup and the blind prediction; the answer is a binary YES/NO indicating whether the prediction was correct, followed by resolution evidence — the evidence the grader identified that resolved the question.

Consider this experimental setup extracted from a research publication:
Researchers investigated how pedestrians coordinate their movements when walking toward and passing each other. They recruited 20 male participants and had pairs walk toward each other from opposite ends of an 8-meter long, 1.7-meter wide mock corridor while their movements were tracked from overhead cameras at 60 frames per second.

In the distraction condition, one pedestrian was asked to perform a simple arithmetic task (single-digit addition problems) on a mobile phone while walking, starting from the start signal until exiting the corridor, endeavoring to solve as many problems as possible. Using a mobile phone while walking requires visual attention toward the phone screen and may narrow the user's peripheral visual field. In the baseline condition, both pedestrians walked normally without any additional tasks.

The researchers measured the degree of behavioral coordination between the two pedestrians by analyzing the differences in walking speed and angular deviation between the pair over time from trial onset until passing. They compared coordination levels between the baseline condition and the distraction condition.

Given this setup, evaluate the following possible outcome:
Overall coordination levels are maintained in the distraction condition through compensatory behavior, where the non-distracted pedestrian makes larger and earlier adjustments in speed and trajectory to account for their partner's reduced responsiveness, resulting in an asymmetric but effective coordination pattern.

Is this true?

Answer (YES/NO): NO